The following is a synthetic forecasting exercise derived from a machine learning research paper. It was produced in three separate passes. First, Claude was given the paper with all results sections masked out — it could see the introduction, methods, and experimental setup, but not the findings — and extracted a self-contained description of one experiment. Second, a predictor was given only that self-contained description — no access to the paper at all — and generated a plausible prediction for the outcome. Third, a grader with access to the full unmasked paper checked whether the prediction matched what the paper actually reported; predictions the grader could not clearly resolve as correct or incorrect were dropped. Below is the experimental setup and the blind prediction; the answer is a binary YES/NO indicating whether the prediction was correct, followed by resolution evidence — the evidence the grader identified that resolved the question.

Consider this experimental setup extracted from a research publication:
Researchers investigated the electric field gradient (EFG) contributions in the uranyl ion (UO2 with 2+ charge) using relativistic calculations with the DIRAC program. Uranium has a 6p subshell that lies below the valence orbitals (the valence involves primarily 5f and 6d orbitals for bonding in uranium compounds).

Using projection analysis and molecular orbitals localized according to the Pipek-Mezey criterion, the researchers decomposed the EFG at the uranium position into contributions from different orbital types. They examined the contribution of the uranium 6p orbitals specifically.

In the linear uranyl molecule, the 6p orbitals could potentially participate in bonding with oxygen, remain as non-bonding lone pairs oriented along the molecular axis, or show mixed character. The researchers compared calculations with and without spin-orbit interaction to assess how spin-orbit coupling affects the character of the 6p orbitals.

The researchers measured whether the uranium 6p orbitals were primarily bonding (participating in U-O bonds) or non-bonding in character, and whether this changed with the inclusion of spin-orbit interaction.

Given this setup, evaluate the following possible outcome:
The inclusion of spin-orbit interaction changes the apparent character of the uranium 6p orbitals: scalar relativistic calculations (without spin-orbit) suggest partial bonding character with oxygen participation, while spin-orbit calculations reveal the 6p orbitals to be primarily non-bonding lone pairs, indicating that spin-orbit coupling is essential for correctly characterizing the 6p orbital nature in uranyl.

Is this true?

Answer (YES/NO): YES